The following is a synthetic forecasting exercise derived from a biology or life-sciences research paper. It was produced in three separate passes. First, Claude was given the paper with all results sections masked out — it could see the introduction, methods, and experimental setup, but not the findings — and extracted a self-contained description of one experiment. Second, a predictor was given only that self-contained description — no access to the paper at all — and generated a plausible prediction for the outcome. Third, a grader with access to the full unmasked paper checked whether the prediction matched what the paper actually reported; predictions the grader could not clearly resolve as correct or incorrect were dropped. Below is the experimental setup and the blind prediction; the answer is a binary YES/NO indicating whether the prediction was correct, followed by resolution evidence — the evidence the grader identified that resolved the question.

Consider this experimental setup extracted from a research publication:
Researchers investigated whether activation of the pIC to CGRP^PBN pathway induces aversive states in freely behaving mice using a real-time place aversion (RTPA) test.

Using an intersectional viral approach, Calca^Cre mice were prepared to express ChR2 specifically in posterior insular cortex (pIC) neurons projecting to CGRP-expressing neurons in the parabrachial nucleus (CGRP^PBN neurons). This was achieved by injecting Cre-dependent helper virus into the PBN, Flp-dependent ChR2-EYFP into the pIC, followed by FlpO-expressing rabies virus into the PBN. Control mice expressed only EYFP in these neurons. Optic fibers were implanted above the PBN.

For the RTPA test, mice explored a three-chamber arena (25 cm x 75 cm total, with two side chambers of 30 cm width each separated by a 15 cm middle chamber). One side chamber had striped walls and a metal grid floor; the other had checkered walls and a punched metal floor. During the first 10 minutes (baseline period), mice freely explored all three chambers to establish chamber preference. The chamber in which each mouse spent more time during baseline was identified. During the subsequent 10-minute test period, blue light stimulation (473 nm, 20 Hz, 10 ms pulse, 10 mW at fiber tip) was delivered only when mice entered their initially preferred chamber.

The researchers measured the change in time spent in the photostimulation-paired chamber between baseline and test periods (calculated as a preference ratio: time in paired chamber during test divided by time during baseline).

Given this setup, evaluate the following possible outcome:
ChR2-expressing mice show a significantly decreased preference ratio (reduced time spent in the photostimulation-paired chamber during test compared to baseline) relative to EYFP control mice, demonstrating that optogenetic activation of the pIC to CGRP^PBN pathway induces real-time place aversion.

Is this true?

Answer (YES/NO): YES